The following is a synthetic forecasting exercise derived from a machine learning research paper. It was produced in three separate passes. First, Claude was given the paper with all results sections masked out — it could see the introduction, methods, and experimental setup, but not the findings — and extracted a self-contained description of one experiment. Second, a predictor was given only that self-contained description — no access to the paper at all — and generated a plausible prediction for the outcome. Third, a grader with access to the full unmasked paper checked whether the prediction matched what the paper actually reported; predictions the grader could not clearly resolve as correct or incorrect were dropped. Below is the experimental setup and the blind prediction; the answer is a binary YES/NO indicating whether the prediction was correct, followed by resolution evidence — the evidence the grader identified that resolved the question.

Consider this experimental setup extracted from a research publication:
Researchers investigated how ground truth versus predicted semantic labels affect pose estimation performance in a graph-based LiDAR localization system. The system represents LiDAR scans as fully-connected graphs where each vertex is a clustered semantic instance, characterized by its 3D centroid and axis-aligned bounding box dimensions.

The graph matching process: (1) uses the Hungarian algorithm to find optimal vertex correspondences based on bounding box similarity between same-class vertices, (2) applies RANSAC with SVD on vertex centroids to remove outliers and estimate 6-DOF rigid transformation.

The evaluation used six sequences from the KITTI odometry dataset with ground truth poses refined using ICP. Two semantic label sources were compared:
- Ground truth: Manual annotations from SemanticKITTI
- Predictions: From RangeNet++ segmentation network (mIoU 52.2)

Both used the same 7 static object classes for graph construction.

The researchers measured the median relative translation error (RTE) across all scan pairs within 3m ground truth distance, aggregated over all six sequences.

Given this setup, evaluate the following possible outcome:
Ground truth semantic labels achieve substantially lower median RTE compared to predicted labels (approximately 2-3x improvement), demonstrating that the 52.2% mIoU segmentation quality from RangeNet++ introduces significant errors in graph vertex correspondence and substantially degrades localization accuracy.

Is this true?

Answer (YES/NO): NO